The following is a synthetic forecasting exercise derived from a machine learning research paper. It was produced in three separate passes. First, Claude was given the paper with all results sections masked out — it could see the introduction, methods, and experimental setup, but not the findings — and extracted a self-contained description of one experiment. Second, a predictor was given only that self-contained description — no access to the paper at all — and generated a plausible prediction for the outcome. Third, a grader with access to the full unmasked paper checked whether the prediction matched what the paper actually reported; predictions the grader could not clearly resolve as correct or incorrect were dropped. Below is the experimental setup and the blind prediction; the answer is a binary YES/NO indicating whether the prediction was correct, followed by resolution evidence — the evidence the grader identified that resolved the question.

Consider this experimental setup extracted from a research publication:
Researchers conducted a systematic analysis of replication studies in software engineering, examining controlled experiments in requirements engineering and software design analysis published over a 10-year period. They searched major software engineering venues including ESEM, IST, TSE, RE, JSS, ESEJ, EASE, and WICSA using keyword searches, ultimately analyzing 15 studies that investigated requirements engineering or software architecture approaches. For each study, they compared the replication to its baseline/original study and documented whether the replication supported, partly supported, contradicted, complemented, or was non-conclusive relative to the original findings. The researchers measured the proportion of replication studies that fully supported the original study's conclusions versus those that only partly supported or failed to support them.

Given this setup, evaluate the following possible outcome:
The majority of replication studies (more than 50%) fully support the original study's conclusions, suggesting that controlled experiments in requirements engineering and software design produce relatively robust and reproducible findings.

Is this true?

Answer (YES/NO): NO